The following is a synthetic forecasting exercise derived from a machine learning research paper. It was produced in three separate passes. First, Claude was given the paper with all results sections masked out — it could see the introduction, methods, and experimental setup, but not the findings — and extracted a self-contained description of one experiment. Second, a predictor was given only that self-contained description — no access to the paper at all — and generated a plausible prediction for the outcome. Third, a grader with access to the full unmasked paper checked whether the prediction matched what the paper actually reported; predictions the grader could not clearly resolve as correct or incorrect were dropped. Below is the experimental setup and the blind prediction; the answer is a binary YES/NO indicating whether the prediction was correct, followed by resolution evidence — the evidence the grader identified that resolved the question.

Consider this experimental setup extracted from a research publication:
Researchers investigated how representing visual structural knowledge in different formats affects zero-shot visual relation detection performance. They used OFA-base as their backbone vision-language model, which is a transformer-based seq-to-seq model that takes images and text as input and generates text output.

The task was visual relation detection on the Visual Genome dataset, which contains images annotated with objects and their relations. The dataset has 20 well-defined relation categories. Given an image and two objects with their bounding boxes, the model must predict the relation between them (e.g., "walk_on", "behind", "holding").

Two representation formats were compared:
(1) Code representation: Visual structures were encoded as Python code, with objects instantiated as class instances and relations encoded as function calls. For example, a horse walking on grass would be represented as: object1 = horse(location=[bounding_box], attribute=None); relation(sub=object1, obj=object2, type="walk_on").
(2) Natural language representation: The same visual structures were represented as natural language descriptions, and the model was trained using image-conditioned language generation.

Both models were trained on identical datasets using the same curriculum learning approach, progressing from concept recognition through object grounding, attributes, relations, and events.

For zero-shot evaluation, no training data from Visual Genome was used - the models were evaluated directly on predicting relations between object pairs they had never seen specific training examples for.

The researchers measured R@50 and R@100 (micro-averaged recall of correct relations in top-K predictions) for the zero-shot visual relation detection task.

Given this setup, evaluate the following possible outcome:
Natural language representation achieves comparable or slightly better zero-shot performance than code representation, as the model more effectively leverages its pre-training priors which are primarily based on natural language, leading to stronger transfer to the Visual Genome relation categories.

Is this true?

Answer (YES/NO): NO